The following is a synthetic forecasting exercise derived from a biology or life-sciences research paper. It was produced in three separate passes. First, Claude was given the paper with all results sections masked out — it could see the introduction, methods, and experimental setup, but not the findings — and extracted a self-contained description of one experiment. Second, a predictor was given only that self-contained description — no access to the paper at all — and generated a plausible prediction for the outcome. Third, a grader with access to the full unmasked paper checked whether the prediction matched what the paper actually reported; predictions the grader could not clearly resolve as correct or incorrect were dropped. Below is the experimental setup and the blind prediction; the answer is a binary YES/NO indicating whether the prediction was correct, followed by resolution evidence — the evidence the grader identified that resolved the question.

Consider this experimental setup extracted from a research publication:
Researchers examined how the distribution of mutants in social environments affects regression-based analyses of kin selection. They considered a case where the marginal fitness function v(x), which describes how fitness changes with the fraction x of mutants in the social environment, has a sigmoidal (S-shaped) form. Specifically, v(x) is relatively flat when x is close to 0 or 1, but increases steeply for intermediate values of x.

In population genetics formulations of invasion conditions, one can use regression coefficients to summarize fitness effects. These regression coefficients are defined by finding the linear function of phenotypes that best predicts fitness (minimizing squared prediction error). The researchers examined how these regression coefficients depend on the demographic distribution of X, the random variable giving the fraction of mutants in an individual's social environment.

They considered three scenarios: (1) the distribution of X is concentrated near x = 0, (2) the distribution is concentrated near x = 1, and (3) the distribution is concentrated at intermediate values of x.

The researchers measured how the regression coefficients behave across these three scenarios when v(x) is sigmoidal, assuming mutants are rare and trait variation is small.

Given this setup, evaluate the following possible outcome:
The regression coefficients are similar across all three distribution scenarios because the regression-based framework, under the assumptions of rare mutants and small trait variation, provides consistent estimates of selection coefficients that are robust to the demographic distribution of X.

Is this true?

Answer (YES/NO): NO